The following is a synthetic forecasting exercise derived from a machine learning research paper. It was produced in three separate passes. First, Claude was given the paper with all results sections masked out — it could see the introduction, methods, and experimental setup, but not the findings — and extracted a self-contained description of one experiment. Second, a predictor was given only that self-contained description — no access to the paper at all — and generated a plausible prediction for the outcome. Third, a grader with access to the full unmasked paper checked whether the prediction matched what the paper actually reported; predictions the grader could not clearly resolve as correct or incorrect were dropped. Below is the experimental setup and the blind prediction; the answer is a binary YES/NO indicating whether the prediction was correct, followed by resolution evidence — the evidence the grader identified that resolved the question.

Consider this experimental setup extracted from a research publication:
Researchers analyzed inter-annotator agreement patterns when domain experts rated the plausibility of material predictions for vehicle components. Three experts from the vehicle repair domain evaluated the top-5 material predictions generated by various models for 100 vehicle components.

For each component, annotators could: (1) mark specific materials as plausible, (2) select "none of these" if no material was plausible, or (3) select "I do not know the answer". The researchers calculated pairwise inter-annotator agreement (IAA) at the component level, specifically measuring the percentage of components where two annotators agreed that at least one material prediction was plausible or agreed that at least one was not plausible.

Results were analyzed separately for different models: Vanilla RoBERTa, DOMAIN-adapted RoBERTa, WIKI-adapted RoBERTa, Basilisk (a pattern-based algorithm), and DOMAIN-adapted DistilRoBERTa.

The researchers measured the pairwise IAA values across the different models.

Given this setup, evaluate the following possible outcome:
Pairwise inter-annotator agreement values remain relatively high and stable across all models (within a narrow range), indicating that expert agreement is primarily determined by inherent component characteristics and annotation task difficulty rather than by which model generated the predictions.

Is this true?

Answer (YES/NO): NO